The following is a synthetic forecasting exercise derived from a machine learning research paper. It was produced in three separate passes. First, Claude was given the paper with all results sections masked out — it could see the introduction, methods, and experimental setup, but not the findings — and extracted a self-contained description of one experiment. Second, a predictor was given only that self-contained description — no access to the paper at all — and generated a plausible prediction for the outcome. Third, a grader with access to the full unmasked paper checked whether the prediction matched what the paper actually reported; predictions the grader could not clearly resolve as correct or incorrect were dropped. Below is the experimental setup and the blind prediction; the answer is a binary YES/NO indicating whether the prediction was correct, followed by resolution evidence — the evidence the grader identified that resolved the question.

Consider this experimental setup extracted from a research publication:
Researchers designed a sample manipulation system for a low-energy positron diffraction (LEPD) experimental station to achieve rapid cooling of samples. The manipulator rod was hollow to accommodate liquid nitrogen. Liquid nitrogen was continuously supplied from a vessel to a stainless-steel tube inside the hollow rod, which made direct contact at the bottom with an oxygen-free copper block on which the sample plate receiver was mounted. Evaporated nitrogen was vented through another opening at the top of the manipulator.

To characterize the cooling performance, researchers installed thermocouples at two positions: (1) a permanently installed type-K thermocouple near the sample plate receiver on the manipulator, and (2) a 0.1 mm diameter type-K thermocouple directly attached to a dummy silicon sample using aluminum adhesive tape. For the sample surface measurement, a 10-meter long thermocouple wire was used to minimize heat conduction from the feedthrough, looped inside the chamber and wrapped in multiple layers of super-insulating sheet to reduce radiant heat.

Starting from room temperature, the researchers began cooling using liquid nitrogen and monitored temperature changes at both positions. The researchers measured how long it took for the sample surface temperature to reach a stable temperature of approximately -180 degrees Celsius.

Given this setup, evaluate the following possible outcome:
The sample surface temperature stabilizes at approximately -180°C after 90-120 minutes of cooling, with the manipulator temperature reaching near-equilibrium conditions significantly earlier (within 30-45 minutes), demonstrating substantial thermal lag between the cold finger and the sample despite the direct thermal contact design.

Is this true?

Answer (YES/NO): NO